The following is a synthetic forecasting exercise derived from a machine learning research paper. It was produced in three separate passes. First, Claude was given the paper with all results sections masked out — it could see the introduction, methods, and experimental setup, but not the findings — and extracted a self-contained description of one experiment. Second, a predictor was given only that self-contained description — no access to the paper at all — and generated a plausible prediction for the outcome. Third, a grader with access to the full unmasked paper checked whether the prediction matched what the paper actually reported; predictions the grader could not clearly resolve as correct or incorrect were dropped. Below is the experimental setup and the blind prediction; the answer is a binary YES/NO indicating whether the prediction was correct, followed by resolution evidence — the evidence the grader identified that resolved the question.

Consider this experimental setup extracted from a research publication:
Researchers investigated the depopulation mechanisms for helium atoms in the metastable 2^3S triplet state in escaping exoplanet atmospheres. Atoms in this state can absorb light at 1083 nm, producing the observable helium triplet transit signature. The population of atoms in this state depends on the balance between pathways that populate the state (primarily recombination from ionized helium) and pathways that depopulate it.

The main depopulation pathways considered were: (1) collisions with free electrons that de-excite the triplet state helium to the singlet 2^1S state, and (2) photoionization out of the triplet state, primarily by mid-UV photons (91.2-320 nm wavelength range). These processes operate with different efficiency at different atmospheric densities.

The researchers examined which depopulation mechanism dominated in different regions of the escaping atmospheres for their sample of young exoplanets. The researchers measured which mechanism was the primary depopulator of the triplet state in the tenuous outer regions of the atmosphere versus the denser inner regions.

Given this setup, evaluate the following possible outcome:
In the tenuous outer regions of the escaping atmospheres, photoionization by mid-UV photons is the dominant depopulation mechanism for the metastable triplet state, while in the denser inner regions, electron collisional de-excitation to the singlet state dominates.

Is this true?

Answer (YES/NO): NO